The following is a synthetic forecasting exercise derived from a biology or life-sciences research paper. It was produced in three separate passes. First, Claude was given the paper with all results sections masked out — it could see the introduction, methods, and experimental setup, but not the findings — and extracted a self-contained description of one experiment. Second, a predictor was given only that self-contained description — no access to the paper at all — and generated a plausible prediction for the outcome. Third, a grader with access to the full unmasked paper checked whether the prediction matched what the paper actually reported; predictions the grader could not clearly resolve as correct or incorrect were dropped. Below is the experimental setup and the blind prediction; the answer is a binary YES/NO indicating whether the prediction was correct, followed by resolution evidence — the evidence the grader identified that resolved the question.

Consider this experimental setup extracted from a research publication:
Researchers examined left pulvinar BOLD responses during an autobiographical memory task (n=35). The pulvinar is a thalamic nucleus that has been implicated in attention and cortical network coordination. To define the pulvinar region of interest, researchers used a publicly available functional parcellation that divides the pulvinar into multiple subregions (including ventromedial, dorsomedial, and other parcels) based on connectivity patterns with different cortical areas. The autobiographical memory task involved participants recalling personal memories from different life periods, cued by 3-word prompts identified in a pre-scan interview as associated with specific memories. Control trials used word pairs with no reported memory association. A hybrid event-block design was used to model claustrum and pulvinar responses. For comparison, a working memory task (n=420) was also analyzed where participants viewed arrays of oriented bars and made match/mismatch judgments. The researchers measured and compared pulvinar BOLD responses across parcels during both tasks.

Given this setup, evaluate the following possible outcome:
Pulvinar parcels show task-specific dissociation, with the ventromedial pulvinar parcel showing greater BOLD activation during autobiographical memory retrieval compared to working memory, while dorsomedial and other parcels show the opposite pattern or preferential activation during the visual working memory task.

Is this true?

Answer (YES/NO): NO